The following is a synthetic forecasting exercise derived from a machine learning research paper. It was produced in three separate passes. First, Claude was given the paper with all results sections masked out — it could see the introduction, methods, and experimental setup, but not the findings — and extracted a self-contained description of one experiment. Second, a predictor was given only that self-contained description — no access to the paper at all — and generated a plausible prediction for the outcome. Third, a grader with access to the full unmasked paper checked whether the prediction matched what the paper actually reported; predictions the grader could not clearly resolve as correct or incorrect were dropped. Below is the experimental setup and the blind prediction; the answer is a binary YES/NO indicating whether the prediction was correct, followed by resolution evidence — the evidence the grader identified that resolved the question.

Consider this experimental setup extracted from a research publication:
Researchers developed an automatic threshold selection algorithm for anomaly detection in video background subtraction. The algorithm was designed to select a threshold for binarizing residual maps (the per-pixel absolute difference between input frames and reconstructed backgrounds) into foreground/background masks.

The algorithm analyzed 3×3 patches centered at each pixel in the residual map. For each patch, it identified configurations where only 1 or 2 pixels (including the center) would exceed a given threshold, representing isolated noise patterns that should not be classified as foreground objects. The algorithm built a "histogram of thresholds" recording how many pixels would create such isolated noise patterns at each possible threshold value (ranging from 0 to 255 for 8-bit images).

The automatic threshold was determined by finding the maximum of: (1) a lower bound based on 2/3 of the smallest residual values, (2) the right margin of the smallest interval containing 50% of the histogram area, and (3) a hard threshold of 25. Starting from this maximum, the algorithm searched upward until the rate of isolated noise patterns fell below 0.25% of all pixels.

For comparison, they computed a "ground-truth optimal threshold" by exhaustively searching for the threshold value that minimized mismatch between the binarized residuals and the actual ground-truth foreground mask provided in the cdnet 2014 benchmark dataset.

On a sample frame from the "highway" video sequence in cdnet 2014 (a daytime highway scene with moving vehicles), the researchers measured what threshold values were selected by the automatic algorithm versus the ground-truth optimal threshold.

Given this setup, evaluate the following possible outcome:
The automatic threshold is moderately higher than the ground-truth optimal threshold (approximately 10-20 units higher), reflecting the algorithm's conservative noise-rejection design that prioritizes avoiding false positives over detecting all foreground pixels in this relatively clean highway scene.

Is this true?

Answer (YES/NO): NO